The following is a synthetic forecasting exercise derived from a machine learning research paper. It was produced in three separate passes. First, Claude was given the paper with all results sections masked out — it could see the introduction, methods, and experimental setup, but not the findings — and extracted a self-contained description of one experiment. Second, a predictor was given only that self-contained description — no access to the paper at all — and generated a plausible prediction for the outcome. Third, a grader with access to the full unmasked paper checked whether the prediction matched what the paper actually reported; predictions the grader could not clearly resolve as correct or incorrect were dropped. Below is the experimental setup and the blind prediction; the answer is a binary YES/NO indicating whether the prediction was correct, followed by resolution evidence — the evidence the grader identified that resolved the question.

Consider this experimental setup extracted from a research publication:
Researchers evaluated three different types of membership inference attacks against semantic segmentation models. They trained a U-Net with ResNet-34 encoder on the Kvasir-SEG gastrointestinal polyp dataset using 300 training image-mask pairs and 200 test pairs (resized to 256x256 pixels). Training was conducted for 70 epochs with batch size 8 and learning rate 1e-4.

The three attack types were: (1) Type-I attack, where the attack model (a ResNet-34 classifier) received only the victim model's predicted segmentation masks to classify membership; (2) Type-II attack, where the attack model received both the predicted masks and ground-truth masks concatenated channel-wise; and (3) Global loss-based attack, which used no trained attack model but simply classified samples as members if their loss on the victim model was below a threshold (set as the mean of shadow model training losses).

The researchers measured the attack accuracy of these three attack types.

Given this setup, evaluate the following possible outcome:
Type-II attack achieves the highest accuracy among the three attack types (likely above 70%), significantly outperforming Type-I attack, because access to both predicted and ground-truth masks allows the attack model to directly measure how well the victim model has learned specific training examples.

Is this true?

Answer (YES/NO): YES